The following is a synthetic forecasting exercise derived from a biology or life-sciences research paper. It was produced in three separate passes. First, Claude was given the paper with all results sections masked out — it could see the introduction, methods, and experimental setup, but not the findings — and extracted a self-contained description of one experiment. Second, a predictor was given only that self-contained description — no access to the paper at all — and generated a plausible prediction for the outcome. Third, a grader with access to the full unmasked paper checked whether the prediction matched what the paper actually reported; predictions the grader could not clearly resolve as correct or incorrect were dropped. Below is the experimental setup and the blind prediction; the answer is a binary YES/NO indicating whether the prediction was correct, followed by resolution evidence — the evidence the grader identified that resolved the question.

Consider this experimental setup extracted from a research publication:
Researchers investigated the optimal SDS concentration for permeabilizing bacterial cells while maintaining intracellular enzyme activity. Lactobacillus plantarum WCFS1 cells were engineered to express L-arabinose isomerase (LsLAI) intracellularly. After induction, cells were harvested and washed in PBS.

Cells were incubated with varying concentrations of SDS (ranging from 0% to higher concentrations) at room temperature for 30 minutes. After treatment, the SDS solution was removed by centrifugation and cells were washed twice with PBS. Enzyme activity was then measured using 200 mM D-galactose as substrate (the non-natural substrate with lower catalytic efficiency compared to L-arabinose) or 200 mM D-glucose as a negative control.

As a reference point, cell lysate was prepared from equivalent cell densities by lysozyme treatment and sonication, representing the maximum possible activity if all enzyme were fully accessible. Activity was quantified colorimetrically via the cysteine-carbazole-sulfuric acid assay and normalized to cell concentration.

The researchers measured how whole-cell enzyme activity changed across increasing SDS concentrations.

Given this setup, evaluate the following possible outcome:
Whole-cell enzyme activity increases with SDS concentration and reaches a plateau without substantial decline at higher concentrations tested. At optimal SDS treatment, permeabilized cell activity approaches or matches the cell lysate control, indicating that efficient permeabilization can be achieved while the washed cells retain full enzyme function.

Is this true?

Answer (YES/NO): NO